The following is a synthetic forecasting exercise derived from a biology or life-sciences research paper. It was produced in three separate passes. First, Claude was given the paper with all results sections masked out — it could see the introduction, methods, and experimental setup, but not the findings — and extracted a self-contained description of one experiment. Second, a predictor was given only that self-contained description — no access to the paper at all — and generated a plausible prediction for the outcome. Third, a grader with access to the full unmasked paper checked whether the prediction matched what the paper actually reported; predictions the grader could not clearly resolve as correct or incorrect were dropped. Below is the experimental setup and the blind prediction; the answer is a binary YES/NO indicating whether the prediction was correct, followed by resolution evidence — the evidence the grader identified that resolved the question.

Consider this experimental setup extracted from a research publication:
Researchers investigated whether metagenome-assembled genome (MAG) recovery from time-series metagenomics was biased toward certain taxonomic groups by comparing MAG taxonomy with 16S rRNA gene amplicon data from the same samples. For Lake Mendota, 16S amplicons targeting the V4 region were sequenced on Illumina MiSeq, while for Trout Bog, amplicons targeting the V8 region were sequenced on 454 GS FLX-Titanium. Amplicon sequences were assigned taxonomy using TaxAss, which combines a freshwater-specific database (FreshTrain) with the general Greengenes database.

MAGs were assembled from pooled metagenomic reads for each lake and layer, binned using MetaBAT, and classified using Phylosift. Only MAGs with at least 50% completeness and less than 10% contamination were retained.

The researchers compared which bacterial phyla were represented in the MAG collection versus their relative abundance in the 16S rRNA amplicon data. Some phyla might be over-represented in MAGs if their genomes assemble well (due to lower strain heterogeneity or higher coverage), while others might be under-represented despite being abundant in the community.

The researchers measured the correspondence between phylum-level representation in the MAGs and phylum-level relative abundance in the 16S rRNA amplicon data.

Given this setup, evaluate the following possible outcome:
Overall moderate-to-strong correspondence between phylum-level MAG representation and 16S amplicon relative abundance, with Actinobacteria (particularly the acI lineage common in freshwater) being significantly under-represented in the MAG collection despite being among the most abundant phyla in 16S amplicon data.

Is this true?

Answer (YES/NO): NO